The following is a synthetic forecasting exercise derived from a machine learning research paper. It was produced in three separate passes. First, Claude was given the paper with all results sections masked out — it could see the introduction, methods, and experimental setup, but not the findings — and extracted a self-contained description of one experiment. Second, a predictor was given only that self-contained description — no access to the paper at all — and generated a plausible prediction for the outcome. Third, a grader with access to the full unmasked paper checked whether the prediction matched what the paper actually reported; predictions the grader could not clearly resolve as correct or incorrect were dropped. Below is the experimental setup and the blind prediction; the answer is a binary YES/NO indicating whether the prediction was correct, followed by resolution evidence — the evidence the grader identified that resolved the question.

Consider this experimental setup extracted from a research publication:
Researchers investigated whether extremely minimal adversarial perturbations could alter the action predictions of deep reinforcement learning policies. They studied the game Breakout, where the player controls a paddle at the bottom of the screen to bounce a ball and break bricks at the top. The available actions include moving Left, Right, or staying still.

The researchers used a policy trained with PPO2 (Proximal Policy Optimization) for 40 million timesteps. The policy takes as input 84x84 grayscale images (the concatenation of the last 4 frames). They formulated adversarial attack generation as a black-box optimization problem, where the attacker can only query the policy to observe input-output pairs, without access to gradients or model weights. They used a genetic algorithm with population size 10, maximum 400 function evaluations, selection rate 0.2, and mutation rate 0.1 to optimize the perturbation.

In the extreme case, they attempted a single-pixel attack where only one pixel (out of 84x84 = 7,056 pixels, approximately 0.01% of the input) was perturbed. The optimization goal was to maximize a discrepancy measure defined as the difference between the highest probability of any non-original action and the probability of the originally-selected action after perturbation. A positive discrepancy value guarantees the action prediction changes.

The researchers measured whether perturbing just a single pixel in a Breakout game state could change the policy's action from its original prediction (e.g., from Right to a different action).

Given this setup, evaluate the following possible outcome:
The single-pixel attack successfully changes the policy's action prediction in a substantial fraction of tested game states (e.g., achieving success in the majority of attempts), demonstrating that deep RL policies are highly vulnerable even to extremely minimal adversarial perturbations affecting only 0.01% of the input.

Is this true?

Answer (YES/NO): YES